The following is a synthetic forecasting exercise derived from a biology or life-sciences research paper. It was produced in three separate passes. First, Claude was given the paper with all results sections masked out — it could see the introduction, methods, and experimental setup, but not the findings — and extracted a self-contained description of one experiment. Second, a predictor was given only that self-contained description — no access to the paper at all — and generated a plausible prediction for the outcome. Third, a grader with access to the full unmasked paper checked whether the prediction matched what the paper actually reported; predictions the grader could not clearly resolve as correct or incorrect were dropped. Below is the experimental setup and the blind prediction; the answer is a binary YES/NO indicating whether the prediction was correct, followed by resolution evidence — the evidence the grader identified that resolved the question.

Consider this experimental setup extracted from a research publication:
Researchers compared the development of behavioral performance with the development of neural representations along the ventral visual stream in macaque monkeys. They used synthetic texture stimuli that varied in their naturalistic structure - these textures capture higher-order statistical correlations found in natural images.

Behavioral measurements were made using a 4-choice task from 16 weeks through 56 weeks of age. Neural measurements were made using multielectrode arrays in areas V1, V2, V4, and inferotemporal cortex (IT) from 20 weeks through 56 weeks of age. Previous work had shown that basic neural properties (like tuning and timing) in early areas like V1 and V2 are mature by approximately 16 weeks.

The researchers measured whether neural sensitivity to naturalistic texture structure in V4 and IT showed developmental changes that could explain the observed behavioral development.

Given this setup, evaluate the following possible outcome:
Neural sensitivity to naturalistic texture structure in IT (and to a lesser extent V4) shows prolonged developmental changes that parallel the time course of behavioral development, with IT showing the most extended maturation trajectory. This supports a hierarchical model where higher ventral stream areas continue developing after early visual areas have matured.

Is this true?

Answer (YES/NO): NO